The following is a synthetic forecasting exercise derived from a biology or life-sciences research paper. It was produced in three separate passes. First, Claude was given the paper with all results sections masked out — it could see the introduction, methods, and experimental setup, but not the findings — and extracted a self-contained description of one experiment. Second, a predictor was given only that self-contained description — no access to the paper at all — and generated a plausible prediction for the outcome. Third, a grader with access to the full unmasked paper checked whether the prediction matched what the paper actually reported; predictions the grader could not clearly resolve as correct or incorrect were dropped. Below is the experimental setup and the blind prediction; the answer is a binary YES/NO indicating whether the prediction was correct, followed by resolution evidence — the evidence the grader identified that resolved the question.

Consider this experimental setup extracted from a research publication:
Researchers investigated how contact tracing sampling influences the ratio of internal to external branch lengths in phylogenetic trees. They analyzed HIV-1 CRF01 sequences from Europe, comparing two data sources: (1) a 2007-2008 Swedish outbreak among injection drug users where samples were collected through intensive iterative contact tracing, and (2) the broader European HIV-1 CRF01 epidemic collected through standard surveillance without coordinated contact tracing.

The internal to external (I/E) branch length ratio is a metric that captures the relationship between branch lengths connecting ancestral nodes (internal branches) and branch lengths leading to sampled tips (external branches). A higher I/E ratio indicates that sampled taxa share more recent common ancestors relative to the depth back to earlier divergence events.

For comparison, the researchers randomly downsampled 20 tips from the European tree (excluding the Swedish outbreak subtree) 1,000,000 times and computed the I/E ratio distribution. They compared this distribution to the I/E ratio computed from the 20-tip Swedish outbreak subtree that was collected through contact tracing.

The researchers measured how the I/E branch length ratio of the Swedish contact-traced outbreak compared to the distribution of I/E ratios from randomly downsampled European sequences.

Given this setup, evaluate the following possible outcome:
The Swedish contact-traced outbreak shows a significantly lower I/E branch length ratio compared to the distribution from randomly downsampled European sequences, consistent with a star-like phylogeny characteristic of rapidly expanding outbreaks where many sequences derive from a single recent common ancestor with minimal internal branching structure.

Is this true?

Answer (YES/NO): NO